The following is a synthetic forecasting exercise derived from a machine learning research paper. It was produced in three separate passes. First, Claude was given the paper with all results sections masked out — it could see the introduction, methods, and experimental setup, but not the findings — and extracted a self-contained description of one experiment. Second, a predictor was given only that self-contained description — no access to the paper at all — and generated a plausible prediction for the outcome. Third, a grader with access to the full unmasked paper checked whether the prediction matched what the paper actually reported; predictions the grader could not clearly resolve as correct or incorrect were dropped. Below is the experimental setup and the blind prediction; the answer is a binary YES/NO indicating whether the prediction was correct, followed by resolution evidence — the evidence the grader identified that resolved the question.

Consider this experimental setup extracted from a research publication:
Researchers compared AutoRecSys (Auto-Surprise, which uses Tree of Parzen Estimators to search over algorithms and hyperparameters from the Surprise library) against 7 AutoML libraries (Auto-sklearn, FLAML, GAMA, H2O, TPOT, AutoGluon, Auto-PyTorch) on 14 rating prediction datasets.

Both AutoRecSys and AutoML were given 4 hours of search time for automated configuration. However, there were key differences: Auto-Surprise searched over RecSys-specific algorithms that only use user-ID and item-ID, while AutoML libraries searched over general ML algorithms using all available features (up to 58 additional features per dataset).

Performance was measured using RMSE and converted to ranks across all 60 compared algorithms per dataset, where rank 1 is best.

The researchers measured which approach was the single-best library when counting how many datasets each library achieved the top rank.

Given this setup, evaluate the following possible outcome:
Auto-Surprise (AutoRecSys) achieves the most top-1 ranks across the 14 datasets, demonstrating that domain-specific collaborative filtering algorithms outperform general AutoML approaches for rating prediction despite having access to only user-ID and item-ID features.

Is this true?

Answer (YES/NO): YES